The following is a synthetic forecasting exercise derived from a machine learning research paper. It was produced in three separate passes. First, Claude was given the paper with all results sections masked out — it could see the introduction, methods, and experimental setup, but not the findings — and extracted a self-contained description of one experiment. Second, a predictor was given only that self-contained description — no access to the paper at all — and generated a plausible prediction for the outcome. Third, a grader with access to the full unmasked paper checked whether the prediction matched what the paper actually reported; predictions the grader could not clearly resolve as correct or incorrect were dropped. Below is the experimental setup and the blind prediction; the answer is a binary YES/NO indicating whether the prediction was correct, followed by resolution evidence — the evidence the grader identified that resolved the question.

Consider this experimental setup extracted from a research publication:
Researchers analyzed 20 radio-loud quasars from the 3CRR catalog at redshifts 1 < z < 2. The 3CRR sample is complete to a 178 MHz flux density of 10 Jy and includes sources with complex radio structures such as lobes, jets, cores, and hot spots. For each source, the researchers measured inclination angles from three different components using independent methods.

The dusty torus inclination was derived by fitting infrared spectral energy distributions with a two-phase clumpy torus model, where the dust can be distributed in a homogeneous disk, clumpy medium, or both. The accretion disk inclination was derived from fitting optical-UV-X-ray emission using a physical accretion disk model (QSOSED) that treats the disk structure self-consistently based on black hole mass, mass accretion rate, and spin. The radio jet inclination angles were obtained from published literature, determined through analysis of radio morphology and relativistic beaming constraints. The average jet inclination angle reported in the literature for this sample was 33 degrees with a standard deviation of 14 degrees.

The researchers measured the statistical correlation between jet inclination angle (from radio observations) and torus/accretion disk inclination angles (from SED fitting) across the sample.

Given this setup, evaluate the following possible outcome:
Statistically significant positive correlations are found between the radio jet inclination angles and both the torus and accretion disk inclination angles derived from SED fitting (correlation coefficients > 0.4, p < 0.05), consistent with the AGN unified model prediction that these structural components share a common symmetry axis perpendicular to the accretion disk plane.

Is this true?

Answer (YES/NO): NO